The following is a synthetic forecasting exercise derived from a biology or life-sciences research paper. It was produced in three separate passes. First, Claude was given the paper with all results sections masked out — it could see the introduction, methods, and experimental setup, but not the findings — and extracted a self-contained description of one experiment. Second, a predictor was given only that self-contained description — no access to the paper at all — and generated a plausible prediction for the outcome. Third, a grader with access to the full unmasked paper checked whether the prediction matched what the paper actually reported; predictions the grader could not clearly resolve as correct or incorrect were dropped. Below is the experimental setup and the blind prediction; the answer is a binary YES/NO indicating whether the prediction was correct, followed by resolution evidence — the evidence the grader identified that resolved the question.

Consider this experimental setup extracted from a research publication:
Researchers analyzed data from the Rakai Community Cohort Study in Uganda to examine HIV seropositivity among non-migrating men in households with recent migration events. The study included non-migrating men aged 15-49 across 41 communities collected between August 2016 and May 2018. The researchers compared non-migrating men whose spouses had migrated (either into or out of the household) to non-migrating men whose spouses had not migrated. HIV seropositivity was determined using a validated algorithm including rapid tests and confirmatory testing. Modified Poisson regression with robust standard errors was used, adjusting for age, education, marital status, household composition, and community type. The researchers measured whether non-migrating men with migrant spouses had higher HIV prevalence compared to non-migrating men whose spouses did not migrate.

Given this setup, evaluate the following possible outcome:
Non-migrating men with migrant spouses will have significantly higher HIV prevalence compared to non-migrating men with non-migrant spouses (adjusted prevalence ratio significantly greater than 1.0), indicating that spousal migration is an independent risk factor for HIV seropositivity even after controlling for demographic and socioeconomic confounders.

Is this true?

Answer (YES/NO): NO